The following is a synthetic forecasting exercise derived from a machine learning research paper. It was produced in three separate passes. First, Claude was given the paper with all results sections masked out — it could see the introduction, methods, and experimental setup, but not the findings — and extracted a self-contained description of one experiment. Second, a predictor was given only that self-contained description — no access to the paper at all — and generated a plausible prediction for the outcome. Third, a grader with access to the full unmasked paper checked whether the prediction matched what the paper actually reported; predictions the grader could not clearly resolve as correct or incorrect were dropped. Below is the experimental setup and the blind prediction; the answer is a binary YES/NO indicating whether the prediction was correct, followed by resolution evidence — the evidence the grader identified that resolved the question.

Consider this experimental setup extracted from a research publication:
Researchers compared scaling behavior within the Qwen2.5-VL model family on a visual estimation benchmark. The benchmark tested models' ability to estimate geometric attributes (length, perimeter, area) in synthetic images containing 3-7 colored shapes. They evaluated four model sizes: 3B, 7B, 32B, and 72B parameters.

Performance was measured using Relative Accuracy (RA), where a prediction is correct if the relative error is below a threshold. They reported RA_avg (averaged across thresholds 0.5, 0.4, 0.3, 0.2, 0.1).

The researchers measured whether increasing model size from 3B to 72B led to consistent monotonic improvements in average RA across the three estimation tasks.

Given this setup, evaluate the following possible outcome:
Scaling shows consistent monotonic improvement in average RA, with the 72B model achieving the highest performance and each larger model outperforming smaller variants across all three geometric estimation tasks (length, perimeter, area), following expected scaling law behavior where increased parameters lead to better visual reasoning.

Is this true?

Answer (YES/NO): NO